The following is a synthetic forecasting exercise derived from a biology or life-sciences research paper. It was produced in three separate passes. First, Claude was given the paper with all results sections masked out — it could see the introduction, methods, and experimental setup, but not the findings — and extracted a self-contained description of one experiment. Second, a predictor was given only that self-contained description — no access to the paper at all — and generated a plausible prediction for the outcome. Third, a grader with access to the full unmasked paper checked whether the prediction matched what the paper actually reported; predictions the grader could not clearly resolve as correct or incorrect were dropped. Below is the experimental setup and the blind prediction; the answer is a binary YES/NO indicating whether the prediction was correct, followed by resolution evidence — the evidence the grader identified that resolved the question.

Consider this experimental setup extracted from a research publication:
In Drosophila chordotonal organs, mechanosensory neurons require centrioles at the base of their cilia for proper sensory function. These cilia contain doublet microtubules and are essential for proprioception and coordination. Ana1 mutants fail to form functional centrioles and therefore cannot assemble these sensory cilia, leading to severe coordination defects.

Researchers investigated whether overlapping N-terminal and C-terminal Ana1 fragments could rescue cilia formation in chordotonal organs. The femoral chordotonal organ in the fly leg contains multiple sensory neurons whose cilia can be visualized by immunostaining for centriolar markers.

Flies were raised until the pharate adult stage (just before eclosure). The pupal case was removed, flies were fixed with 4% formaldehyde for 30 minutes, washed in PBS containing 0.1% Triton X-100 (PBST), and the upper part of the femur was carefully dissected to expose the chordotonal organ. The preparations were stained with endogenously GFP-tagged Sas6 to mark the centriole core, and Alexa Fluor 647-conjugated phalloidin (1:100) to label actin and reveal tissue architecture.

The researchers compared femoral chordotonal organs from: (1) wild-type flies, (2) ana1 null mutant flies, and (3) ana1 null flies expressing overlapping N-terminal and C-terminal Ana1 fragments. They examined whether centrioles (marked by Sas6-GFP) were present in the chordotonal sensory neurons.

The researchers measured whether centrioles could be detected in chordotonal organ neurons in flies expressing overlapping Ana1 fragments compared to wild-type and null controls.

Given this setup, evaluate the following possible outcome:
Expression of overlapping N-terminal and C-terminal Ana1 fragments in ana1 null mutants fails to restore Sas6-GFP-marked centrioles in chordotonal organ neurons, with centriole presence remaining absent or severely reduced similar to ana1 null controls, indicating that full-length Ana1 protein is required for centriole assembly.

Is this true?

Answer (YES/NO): NO